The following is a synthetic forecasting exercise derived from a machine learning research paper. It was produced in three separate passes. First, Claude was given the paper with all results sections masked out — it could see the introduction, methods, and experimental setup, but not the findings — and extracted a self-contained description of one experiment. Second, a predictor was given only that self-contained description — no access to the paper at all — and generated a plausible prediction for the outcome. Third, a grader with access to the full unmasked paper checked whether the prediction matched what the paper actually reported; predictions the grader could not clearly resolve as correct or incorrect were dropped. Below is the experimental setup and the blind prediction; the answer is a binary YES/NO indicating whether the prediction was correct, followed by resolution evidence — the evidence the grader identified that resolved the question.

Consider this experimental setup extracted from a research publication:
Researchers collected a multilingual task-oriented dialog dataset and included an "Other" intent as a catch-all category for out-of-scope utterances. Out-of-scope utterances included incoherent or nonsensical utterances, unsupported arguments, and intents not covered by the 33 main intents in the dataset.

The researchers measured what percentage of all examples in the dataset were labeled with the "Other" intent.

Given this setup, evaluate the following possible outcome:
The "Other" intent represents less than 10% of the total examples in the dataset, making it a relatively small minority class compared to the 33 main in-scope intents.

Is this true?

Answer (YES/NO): NO